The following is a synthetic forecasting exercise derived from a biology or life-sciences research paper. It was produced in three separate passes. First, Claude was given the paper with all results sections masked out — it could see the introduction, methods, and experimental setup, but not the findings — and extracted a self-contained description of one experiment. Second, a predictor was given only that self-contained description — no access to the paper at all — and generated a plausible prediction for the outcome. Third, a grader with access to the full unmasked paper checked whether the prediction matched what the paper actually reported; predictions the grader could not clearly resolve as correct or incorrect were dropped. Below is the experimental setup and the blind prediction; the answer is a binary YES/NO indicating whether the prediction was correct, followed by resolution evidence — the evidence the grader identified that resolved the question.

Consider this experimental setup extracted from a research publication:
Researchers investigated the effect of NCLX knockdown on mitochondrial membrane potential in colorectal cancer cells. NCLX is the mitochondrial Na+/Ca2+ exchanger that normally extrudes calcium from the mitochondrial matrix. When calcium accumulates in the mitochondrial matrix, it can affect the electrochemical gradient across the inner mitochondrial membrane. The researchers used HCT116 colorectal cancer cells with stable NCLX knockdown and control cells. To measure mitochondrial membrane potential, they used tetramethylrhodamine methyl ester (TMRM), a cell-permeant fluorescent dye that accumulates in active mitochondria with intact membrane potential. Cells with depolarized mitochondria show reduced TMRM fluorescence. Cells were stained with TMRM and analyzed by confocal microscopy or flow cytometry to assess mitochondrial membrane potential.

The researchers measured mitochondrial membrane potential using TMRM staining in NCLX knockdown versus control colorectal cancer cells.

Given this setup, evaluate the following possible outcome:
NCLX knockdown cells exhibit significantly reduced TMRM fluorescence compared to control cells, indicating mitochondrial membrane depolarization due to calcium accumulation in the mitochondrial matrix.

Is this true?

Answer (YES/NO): YES